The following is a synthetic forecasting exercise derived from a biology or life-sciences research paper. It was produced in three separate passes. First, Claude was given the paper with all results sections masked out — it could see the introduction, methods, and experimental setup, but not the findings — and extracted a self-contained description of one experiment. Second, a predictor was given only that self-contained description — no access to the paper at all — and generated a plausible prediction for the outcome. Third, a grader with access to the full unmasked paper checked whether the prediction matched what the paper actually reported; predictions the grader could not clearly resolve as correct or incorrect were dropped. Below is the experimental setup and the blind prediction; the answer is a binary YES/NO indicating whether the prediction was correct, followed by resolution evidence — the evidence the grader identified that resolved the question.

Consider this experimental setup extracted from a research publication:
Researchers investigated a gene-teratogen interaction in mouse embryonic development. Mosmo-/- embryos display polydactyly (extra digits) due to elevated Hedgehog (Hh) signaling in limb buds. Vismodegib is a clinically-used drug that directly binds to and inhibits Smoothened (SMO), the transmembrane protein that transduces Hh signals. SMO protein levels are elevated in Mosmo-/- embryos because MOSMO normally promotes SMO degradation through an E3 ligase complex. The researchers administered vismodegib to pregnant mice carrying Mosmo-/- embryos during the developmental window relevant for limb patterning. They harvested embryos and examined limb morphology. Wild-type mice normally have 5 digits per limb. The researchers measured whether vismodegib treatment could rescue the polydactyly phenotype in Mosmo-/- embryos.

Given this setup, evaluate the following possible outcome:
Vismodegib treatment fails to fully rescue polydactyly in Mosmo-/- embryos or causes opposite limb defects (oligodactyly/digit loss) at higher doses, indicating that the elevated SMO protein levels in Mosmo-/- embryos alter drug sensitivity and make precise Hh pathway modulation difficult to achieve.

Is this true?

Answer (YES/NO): NO